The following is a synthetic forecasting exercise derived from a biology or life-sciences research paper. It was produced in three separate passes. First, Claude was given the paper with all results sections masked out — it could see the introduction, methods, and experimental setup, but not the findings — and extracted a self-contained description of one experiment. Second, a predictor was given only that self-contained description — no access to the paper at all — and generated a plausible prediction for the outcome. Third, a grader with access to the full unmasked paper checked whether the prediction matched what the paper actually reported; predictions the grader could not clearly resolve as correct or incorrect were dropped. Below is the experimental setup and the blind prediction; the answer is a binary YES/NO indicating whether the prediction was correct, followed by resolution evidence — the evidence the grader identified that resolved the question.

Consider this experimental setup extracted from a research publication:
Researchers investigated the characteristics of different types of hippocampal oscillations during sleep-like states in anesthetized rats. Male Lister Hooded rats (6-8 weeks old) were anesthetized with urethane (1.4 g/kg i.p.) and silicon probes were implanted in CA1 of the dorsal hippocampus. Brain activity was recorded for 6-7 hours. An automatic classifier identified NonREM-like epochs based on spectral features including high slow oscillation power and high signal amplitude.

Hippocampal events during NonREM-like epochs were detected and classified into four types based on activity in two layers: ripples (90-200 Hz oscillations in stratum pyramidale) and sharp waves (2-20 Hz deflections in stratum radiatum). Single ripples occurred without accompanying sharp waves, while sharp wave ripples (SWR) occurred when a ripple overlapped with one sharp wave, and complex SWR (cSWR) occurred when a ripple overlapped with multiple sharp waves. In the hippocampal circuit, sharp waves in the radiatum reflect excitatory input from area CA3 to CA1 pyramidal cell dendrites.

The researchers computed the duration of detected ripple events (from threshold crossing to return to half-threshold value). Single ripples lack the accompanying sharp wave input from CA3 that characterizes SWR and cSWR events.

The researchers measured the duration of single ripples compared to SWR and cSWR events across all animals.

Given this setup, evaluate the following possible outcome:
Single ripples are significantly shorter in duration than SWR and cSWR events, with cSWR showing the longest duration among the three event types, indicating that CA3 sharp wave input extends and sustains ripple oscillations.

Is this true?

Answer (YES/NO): NO